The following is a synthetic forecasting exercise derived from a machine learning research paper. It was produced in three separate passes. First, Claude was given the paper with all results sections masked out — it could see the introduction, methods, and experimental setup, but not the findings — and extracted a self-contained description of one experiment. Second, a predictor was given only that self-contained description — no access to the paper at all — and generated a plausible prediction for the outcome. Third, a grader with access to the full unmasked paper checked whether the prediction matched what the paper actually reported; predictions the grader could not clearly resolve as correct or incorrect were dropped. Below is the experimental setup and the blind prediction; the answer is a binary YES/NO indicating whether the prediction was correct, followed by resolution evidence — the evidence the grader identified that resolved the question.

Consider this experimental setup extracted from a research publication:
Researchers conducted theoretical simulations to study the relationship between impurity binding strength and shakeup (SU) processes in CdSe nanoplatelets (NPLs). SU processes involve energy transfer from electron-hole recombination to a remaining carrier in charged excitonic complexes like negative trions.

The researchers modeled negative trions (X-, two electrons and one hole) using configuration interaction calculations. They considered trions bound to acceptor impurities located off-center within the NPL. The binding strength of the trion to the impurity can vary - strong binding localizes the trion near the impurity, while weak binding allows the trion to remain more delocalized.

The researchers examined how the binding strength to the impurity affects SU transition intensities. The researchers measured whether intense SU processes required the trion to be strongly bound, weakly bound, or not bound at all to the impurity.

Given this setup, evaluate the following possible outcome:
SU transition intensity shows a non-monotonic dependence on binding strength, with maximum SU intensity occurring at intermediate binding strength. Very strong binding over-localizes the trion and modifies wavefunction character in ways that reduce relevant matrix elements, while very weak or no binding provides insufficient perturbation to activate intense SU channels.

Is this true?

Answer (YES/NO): YES